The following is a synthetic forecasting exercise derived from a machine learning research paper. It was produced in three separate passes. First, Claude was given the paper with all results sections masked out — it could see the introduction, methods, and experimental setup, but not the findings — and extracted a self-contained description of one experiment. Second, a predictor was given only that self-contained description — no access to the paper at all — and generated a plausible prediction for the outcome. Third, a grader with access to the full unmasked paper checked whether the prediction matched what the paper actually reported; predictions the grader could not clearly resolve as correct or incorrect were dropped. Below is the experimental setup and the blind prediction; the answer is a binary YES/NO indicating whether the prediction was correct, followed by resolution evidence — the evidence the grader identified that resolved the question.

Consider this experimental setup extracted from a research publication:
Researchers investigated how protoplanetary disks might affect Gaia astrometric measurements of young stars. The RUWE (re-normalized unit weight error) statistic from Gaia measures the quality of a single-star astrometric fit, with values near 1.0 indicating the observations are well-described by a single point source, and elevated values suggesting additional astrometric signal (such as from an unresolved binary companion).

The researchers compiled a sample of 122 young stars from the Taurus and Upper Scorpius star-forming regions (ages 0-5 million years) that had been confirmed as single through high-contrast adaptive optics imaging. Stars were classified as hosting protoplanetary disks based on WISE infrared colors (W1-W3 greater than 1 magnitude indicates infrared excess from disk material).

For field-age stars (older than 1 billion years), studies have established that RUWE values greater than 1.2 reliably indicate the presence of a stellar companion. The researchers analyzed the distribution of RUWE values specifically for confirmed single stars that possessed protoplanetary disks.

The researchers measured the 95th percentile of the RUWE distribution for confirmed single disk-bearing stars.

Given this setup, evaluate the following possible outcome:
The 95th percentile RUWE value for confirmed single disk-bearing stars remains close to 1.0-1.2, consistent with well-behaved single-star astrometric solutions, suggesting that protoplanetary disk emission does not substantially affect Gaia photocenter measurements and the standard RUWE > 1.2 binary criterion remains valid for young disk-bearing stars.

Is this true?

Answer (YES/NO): NO